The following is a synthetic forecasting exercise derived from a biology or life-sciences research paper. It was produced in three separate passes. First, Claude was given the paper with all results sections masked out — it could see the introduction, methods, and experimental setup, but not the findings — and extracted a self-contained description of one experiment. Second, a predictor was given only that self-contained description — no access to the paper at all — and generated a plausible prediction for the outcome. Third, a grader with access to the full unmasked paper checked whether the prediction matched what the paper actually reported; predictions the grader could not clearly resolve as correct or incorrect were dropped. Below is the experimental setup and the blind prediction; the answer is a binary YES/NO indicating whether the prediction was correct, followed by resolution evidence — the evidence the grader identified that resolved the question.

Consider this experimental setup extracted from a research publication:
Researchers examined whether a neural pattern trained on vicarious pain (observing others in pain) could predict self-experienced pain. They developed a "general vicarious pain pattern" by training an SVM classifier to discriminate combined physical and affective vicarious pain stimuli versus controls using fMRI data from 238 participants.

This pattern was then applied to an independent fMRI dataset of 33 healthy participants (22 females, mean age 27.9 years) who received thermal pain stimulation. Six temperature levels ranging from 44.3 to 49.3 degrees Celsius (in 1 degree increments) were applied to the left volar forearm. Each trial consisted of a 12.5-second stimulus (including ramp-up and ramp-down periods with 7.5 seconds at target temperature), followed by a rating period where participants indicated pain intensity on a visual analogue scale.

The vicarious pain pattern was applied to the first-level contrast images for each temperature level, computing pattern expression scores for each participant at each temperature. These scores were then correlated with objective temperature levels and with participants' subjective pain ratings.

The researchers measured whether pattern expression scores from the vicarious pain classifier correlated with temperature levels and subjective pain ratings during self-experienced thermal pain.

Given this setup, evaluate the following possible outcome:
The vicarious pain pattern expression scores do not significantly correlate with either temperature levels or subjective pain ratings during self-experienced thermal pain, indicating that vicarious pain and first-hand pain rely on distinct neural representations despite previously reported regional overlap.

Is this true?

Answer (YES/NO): NO